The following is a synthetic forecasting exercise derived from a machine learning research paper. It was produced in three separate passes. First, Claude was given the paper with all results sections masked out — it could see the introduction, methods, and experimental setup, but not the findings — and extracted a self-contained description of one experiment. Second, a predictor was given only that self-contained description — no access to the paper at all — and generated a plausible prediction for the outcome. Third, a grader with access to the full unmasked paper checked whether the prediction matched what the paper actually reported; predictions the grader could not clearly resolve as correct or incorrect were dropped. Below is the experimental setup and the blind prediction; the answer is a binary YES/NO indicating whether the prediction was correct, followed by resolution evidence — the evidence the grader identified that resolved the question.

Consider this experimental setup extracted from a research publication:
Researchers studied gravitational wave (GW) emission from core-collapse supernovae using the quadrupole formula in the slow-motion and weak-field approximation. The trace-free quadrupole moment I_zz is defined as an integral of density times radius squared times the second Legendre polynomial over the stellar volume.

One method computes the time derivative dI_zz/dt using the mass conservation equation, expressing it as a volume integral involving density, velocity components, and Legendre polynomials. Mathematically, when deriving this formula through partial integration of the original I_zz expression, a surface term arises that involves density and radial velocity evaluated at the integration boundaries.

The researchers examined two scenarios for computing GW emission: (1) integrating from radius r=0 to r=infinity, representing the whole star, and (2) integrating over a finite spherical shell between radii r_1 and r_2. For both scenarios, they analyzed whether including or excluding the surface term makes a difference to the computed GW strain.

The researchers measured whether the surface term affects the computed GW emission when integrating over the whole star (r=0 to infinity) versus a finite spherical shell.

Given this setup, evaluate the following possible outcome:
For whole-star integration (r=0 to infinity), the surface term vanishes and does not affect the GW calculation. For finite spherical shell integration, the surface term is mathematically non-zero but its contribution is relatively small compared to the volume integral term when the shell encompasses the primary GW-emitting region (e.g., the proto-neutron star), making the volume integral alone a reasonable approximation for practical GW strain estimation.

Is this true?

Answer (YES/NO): NO